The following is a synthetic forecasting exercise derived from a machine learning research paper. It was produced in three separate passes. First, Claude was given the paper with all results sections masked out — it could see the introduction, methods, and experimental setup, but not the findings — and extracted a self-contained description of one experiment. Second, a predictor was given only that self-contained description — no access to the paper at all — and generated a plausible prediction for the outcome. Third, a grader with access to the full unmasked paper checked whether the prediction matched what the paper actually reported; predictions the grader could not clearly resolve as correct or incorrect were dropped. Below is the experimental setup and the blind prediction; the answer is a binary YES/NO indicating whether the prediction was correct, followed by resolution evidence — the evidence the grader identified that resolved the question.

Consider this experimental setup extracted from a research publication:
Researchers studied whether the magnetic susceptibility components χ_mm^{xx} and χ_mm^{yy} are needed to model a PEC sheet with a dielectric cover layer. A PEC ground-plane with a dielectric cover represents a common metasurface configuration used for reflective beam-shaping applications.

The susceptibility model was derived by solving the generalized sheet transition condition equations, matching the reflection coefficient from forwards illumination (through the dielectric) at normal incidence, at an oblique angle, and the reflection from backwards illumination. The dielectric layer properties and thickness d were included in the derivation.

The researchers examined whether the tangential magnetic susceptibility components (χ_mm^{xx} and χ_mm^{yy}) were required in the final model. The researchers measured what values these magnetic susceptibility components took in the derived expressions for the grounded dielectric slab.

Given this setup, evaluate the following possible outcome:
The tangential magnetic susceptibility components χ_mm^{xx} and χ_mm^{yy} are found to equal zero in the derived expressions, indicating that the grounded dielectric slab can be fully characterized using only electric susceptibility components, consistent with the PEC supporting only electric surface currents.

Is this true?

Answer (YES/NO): NO